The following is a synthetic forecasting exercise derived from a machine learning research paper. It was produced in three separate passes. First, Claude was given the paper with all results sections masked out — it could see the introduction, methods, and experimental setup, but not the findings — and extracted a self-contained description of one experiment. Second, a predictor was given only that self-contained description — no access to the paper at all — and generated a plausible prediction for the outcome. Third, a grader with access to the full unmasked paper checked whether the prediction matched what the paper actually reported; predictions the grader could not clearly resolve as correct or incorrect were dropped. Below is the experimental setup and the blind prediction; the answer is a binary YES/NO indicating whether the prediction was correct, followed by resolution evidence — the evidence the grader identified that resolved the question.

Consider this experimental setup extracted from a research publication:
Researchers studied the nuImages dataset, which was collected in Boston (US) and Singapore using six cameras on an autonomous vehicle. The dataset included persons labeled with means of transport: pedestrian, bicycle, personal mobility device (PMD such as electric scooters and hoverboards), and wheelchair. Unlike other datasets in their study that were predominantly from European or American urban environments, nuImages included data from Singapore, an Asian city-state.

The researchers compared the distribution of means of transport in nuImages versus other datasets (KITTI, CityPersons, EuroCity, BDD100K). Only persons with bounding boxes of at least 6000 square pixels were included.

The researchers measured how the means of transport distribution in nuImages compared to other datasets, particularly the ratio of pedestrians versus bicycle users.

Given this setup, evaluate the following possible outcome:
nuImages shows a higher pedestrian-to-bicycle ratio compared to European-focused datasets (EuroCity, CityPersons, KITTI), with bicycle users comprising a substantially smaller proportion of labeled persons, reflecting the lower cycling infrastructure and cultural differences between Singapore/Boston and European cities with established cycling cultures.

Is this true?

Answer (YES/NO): YES